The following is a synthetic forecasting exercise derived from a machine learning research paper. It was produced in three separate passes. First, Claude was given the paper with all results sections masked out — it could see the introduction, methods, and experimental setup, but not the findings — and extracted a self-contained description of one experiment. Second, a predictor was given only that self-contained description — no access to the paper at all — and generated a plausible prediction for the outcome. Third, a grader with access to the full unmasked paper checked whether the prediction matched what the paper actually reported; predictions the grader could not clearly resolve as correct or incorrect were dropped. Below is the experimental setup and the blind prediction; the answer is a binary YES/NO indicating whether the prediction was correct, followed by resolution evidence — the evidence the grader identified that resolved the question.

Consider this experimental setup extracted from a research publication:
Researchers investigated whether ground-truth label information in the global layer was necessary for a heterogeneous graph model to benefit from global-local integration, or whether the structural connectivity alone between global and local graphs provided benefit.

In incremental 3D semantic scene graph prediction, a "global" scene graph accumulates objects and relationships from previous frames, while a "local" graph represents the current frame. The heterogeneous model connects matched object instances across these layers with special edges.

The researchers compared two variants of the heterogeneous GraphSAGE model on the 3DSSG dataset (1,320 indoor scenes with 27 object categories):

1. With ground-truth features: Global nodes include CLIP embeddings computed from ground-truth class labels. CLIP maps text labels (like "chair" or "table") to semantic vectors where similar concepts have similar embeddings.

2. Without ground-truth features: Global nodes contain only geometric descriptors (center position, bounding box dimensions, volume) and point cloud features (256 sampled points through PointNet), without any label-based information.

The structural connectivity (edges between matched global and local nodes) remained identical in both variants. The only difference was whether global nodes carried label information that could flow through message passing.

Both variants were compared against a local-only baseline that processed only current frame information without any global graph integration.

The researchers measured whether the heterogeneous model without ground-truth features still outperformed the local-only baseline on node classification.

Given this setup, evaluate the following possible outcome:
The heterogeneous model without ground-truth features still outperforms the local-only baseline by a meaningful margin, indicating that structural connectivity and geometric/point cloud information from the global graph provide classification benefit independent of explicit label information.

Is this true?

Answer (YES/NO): NO